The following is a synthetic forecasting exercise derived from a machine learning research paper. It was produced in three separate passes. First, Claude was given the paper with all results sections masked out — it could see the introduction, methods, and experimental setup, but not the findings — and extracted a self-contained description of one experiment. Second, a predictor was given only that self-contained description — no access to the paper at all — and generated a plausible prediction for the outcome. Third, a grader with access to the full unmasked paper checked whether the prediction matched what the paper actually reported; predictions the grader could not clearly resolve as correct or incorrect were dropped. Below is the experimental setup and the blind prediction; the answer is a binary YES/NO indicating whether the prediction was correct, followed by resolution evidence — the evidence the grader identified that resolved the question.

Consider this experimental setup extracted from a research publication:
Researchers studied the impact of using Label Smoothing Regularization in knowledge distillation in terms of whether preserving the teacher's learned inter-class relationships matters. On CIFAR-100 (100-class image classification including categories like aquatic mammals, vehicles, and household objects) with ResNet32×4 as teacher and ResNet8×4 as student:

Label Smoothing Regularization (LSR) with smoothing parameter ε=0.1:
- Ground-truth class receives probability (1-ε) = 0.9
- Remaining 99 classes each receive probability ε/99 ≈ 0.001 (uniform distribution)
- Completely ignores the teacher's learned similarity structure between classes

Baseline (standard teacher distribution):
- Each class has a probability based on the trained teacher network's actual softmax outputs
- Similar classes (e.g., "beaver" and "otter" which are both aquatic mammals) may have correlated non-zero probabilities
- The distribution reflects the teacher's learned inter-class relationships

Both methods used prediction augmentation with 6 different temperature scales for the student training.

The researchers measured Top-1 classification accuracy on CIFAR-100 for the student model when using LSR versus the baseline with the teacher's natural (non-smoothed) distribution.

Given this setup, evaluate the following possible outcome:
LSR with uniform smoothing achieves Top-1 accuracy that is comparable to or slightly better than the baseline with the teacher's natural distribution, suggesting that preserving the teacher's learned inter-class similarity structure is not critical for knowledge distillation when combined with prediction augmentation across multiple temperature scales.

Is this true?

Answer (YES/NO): YES